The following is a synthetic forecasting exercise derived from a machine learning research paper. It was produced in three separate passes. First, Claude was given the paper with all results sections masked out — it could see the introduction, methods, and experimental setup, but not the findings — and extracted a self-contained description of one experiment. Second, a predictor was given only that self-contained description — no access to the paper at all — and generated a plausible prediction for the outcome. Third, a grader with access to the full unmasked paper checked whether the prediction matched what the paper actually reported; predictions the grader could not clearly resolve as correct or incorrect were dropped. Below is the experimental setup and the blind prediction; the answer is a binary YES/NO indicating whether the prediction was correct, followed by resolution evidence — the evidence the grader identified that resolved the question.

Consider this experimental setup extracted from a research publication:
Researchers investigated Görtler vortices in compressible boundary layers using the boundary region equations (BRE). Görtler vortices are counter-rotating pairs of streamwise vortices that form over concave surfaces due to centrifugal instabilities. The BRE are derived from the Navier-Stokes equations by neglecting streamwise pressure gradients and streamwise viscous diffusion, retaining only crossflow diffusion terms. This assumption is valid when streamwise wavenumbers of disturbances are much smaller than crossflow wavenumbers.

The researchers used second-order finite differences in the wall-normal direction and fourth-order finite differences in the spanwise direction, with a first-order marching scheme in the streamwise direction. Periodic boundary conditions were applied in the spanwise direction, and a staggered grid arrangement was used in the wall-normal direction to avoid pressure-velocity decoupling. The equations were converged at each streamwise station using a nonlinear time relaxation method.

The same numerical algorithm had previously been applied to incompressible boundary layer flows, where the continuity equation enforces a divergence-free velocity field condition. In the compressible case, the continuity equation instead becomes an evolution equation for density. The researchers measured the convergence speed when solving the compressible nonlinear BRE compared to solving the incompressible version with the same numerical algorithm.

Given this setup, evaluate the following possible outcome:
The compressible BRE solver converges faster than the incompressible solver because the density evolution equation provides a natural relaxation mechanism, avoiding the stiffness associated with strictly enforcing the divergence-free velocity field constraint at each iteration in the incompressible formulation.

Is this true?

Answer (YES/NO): YES